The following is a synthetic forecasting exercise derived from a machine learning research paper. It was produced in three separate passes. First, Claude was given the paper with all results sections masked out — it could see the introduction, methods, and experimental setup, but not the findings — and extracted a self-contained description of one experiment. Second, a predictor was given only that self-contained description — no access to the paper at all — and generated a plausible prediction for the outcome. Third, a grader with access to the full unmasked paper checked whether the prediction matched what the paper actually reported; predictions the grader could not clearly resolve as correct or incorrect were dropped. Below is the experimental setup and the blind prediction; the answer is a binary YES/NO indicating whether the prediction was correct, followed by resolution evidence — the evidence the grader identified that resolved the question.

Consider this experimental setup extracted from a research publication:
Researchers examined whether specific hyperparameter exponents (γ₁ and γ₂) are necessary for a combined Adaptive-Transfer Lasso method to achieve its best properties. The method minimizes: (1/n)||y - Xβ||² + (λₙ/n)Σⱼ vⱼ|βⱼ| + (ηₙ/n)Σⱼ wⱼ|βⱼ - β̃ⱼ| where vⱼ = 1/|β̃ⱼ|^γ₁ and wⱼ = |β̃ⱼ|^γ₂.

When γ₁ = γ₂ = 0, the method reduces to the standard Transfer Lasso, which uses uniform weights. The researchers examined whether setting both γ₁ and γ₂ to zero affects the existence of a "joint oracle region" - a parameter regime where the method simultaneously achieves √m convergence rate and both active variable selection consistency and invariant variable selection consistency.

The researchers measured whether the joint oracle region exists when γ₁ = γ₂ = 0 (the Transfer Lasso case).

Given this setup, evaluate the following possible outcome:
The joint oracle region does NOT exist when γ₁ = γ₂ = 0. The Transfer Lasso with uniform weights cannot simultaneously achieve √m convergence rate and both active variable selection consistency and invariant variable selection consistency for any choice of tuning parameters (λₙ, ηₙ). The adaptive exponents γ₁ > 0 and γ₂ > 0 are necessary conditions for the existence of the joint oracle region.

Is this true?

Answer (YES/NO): NO